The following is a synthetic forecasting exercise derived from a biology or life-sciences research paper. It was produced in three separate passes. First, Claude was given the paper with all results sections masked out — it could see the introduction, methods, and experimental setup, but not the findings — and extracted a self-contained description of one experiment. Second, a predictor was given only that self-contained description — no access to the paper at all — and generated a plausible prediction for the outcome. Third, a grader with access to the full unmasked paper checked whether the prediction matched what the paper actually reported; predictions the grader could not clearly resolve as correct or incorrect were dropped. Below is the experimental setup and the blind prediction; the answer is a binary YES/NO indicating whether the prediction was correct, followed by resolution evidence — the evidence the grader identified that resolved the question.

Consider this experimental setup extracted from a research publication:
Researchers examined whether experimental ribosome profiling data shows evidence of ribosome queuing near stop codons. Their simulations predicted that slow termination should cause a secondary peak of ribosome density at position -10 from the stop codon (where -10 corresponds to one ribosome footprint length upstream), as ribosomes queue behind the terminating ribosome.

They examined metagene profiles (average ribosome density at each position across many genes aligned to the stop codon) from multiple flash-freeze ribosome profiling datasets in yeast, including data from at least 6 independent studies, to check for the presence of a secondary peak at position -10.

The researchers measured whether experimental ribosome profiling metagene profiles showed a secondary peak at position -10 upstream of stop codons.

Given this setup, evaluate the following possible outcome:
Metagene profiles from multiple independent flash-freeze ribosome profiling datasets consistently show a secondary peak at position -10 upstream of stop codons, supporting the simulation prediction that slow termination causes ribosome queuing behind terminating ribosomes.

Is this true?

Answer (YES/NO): NO